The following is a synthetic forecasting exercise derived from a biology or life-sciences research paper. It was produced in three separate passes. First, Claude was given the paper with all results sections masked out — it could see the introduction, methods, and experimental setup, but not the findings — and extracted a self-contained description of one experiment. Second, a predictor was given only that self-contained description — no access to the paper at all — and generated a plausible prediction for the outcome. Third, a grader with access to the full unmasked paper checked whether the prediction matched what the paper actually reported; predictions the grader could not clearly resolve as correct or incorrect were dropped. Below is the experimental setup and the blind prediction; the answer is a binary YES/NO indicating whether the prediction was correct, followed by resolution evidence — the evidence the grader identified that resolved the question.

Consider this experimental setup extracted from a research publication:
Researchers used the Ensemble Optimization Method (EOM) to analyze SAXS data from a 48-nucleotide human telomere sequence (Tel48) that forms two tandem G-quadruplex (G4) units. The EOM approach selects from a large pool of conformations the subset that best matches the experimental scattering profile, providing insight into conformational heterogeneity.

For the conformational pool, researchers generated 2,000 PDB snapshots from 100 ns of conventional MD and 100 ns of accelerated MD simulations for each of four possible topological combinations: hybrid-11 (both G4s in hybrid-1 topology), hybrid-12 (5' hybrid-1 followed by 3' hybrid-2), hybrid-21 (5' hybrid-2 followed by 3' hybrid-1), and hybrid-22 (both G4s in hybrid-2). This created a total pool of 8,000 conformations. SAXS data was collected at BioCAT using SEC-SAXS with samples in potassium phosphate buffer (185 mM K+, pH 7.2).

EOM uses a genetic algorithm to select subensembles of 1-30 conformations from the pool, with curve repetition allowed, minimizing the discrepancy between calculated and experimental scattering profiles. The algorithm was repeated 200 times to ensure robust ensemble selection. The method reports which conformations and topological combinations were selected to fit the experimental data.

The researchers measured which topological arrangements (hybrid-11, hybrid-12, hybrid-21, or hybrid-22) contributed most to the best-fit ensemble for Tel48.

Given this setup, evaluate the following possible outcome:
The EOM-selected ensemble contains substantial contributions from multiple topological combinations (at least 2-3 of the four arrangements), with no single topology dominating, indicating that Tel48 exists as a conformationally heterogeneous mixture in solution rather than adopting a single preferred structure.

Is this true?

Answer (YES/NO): YES